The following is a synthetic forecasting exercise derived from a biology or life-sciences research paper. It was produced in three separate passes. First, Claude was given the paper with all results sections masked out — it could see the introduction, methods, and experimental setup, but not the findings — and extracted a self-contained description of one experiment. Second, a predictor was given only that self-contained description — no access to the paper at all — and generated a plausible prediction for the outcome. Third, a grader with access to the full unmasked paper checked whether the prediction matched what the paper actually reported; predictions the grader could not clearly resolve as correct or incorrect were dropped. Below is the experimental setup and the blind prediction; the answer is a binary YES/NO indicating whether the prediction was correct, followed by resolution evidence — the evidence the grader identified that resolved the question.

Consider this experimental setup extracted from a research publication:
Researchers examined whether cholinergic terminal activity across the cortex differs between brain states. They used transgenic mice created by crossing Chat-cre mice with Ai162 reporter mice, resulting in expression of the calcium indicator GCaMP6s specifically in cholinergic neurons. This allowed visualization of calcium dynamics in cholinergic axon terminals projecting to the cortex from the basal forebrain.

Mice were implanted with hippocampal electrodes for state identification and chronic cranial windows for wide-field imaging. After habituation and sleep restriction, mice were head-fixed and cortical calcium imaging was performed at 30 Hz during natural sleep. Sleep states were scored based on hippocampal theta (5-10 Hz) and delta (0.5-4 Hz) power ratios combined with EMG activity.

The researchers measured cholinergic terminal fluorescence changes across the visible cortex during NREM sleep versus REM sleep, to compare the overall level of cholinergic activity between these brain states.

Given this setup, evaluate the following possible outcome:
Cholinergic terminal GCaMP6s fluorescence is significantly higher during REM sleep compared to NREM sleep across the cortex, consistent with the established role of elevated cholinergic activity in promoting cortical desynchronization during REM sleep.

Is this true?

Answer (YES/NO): YES